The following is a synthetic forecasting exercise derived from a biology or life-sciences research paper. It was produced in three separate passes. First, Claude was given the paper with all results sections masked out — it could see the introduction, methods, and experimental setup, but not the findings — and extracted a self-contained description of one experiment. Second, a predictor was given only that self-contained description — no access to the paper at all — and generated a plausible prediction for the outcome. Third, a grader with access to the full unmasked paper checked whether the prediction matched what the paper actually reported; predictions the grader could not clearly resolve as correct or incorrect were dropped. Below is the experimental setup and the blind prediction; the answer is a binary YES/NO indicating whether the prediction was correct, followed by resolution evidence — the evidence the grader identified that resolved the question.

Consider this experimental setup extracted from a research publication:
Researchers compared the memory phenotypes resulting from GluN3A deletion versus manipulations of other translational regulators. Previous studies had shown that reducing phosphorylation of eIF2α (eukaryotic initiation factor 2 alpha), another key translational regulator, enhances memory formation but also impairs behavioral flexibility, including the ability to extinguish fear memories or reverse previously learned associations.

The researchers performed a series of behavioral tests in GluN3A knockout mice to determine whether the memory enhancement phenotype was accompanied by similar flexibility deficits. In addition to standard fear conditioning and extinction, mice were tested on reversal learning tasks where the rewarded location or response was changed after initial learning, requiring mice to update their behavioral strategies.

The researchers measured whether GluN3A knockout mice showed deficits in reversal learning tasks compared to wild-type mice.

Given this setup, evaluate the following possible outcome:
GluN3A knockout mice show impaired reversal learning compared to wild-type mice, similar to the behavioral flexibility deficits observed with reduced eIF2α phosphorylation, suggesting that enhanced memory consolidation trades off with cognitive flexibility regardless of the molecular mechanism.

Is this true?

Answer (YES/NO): NO